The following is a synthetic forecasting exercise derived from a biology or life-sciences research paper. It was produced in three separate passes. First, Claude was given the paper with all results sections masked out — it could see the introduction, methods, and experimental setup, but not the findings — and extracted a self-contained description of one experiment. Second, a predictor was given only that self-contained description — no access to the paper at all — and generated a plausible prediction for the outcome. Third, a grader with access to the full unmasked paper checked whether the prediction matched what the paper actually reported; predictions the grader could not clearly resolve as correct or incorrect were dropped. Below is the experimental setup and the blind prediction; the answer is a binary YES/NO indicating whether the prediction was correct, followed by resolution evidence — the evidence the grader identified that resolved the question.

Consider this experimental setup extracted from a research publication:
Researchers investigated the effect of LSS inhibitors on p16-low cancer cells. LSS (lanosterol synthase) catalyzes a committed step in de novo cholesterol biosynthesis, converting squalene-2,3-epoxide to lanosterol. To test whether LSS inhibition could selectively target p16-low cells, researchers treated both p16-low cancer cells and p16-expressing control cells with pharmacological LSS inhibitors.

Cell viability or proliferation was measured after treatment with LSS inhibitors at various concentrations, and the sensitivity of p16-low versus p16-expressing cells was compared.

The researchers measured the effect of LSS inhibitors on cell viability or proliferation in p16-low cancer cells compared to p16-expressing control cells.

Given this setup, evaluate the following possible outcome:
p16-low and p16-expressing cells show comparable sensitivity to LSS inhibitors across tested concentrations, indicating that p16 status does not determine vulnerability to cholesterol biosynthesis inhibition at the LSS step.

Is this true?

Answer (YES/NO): NO